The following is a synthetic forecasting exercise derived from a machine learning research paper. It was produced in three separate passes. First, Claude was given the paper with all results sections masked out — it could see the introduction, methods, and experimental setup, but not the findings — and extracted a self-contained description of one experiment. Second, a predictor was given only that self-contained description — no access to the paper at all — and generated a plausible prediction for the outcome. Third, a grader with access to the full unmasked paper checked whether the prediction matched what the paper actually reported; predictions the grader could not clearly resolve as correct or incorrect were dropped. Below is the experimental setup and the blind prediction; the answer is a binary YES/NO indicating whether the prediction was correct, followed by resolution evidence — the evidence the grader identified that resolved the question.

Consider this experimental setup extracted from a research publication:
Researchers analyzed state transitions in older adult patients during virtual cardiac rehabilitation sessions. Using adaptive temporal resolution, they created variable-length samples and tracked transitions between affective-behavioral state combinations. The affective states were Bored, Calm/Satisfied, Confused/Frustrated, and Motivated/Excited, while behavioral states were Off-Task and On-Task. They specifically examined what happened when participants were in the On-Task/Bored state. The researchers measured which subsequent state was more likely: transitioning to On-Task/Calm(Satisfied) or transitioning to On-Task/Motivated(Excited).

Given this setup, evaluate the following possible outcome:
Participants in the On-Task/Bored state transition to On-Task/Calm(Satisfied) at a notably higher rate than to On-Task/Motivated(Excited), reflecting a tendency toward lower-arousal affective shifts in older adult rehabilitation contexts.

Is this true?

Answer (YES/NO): YES